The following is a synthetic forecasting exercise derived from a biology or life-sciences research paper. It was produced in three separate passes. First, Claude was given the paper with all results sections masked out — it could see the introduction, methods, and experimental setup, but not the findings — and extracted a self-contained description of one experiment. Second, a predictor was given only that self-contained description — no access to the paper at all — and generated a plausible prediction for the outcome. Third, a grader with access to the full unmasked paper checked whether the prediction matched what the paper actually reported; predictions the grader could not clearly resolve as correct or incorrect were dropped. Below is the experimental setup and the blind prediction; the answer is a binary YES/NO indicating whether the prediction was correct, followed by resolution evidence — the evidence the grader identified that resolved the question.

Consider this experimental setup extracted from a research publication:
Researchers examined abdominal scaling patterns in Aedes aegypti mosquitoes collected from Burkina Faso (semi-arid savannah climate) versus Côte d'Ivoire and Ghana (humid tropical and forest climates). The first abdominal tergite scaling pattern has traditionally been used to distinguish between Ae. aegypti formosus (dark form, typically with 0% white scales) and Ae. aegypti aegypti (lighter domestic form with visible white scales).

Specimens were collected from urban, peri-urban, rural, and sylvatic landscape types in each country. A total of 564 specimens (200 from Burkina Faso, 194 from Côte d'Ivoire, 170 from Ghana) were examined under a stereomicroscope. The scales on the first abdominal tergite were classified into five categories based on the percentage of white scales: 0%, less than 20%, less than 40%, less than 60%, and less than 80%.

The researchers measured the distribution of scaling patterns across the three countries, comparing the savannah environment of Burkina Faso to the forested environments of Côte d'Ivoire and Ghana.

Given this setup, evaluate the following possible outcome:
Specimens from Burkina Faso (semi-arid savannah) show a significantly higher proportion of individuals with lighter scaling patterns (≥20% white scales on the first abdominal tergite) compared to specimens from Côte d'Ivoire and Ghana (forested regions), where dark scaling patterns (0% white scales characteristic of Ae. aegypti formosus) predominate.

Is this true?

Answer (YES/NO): YES